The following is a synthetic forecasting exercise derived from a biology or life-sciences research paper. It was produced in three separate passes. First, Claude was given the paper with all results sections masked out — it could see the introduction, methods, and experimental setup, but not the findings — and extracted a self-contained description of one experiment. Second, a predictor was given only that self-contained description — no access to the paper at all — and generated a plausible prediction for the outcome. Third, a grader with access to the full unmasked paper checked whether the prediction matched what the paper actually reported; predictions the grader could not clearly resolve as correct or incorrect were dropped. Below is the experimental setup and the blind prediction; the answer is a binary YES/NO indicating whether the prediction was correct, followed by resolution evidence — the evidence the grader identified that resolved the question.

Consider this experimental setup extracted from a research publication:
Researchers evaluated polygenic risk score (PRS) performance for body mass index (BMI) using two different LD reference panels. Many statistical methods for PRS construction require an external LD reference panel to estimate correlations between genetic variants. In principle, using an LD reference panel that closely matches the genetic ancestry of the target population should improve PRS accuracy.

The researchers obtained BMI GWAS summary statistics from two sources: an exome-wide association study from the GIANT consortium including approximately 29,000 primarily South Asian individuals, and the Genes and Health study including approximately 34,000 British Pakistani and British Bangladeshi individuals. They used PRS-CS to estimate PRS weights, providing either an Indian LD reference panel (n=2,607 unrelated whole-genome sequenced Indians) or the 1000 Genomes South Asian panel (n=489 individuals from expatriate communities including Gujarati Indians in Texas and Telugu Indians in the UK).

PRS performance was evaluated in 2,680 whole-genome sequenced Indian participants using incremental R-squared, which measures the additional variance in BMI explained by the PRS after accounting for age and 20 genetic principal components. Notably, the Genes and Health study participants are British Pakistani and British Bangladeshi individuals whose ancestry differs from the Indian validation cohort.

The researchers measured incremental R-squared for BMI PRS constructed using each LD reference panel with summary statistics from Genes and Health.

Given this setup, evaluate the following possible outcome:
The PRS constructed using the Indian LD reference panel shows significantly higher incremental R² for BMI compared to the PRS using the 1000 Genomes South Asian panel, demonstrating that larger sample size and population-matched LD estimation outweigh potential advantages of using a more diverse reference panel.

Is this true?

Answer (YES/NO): NO